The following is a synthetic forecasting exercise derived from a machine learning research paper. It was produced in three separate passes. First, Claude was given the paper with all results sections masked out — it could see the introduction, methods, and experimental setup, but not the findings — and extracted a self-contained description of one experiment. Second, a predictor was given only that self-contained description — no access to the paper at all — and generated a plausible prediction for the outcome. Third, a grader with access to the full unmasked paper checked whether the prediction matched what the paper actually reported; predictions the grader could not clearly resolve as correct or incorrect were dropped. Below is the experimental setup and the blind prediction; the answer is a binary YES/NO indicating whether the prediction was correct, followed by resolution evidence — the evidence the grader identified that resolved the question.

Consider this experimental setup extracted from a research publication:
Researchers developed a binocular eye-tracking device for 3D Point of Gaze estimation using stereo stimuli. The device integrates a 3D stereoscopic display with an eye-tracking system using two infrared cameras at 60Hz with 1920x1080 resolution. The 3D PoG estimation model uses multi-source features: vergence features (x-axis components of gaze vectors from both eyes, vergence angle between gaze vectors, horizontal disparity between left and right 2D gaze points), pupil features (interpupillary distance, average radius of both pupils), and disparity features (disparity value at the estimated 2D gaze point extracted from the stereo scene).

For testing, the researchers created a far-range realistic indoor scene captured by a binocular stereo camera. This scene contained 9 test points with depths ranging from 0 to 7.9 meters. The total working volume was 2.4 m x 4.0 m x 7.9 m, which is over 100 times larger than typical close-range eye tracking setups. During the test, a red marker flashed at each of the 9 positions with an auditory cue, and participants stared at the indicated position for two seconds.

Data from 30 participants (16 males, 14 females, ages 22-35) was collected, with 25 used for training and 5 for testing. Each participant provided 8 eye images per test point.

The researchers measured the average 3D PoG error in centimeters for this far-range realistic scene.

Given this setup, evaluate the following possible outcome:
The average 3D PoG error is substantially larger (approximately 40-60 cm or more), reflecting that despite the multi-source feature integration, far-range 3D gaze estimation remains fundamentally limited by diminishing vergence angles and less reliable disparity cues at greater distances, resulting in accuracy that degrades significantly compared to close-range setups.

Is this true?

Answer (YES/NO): NO